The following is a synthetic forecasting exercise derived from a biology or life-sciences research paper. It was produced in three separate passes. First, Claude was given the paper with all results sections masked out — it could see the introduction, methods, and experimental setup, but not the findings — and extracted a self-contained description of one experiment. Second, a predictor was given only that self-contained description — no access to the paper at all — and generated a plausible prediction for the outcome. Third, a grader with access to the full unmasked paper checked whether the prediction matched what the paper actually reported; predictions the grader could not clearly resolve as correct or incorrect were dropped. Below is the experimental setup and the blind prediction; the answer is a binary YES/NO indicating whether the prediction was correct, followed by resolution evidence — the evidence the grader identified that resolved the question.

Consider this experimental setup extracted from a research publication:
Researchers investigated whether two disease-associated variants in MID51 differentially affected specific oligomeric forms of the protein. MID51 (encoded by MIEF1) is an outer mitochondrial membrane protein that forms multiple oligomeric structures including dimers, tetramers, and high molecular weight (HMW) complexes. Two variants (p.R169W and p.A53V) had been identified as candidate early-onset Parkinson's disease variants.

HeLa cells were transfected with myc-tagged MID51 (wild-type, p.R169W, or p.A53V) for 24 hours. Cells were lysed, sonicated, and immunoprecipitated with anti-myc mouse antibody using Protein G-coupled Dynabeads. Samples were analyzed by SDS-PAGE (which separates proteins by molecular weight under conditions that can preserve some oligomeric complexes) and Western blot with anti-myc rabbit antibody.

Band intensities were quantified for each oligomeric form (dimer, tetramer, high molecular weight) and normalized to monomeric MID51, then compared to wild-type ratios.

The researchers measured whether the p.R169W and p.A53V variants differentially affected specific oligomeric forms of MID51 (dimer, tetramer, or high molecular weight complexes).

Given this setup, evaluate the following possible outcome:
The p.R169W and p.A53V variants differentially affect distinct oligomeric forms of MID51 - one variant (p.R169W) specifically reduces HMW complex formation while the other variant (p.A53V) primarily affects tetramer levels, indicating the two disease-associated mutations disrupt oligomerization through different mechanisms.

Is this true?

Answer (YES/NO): NO